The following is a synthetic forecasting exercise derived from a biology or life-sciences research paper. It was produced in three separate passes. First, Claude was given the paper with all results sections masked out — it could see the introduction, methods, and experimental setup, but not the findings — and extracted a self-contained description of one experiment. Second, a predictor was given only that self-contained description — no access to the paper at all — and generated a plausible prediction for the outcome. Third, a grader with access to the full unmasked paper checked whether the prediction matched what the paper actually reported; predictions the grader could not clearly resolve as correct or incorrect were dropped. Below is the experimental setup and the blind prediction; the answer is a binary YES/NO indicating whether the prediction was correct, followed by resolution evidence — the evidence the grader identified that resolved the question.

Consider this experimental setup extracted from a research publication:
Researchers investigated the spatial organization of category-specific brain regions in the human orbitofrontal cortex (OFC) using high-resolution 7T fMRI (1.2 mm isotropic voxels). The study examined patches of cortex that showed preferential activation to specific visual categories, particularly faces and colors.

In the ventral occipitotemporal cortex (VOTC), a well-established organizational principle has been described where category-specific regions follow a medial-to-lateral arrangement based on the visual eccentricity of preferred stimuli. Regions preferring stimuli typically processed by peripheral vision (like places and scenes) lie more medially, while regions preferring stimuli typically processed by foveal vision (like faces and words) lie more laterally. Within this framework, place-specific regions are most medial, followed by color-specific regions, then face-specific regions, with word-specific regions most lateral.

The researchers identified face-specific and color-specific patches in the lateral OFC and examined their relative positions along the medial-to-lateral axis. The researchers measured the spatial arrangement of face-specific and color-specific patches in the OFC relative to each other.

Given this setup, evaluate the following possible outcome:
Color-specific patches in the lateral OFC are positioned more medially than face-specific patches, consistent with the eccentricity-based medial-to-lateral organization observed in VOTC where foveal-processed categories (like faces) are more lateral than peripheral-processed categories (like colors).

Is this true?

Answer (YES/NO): YES